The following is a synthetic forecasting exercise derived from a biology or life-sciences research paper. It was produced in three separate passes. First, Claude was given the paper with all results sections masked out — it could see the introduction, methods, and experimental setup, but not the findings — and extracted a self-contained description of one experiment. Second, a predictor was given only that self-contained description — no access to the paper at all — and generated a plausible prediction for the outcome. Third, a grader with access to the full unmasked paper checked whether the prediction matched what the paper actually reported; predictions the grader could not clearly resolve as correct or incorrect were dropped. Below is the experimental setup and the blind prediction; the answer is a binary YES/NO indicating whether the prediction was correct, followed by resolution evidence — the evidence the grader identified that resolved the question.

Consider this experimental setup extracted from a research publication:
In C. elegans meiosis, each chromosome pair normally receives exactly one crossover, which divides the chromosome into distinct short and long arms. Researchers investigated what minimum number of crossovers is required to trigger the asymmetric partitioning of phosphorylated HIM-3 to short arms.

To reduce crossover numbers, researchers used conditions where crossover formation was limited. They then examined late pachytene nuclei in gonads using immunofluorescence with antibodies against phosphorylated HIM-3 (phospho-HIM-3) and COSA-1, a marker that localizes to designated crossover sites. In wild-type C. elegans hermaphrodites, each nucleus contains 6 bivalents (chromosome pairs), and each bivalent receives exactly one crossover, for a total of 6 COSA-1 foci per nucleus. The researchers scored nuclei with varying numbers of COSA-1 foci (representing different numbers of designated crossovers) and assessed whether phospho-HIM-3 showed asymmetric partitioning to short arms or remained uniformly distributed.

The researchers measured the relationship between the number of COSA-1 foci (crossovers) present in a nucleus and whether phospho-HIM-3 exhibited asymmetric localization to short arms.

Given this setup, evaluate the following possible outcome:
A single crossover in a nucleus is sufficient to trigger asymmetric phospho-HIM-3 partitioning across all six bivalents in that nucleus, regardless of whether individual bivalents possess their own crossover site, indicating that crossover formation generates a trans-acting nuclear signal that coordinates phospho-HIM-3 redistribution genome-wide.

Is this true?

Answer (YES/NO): NO